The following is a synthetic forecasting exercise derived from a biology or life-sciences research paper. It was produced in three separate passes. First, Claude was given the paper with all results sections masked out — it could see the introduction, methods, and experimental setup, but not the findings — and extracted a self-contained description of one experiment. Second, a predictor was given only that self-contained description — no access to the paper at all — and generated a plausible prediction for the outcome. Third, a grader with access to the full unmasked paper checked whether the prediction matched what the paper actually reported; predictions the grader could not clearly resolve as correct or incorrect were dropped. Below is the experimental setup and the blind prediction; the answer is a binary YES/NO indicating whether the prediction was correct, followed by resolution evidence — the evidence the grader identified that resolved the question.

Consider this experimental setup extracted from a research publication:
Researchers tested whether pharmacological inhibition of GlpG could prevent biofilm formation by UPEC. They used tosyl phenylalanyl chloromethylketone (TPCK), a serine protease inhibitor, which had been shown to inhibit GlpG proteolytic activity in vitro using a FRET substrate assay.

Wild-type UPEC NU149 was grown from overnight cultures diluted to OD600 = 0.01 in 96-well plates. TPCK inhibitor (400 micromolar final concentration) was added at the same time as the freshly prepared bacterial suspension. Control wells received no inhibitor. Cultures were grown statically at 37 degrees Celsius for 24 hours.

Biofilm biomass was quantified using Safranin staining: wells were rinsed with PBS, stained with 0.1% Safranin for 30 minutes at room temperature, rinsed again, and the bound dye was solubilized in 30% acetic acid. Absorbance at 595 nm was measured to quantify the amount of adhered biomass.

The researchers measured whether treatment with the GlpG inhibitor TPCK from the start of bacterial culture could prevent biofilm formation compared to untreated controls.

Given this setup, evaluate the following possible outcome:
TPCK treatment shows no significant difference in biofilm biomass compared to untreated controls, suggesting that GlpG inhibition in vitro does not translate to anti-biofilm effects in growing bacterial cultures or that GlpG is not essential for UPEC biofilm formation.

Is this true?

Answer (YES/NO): NO